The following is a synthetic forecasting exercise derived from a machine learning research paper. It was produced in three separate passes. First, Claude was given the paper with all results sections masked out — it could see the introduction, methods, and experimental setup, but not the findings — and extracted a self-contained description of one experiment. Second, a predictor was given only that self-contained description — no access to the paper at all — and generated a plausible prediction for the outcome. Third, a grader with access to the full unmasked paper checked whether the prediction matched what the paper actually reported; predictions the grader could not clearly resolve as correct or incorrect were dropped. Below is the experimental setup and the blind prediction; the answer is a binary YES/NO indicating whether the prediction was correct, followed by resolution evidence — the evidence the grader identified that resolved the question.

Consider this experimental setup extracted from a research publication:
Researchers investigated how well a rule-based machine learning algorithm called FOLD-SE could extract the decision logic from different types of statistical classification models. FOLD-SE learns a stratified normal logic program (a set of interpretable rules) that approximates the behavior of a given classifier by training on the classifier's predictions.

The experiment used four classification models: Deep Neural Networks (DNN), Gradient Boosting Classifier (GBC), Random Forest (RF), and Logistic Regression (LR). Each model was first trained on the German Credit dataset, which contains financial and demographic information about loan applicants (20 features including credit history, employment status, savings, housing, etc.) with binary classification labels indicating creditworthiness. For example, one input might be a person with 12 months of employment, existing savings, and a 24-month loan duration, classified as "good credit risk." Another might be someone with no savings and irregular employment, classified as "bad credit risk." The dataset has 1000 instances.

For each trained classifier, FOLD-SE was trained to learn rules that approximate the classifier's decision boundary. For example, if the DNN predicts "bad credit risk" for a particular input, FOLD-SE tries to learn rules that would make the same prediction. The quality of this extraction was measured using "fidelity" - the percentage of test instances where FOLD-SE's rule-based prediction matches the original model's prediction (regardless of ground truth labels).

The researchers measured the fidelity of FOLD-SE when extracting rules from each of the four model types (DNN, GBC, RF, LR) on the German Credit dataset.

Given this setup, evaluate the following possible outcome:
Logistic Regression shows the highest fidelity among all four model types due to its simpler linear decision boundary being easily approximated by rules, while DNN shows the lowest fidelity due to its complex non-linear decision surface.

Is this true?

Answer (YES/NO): NO